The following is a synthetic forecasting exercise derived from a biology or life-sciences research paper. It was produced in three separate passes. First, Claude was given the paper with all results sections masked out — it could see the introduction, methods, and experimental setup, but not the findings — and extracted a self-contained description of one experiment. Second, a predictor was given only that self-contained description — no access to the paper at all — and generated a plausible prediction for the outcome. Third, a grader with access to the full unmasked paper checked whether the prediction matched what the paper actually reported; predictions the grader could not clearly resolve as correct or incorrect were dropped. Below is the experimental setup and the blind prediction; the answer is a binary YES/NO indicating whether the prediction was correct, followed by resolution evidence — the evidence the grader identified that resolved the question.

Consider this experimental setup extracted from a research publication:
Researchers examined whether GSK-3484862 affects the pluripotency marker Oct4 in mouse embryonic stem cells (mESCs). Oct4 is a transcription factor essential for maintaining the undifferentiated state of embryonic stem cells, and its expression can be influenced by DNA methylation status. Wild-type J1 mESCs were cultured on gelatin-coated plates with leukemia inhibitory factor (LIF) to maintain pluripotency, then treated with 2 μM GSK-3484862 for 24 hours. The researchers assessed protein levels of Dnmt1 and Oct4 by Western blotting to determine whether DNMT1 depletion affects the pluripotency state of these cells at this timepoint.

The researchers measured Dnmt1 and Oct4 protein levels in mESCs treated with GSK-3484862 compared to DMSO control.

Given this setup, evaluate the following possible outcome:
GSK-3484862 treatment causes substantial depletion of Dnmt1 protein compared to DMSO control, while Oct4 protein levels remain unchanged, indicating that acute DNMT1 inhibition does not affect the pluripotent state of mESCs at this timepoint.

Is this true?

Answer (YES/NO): YES